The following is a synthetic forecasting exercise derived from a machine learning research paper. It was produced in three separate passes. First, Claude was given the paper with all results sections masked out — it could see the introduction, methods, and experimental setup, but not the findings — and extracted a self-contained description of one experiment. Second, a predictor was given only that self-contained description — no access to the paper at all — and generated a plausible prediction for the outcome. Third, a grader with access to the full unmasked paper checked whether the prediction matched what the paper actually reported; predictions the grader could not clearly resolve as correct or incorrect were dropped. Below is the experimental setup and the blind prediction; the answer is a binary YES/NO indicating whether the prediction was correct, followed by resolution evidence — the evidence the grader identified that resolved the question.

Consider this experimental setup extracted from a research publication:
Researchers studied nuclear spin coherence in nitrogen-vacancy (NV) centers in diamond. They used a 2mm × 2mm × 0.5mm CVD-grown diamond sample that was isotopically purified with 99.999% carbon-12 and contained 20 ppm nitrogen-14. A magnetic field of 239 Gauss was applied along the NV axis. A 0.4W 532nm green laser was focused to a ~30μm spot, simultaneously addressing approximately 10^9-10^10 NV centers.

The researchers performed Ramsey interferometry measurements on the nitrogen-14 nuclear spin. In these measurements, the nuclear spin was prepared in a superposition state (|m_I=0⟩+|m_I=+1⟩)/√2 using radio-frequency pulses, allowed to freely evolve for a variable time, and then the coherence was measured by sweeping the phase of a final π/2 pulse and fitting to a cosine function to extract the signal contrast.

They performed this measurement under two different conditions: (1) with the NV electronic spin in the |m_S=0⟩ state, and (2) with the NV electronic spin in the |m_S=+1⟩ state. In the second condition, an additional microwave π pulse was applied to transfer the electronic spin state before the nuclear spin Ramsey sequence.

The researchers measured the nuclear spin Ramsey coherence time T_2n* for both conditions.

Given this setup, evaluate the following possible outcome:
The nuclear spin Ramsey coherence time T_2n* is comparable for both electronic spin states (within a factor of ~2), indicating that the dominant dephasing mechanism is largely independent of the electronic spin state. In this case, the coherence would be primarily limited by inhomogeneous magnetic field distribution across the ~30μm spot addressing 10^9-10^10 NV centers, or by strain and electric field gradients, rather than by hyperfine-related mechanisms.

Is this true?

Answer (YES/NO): NO